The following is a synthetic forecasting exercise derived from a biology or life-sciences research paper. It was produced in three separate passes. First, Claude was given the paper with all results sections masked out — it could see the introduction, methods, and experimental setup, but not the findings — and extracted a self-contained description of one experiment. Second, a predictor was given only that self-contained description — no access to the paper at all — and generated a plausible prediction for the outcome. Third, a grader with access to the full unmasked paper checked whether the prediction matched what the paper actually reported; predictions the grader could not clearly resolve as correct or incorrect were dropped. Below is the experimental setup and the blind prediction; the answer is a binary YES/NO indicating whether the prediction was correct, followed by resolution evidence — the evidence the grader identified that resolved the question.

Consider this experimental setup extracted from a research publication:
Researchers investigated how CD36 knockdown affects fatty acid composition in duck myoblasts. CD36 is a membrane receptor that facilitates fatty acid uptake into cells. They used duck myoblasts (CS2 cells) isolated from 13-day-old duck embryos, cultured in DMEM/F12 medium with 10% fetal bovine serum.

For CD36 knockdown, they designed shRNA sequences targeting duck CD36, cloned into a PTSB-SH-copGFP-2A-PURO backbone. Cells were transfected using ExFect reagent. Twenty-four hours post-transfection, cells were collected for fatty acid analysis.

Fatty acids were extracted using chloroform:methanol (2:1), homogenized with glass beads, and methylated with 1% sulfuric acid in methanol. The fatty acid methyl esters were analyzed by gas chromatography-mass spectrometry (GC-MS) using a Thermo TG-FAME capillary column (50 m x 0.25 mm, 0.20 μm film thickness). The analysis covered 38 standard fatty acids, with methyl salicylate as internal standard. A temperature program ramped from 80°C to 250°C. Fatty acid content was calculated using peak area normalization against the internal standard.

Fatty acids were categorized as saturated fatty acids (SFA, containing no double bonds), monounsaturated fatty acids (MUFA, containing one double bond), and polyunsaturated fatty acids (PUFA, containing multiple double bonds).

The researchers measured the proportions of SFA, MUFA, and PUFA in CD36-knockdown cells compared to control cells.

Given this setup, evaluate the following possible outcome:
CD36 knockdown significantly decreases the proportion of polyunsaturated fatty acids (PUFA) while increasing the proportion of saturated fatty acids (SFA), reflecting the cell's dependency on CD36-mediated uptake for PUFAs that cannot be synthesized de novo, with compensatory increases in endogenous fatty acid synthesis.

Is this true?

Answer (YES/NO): NO